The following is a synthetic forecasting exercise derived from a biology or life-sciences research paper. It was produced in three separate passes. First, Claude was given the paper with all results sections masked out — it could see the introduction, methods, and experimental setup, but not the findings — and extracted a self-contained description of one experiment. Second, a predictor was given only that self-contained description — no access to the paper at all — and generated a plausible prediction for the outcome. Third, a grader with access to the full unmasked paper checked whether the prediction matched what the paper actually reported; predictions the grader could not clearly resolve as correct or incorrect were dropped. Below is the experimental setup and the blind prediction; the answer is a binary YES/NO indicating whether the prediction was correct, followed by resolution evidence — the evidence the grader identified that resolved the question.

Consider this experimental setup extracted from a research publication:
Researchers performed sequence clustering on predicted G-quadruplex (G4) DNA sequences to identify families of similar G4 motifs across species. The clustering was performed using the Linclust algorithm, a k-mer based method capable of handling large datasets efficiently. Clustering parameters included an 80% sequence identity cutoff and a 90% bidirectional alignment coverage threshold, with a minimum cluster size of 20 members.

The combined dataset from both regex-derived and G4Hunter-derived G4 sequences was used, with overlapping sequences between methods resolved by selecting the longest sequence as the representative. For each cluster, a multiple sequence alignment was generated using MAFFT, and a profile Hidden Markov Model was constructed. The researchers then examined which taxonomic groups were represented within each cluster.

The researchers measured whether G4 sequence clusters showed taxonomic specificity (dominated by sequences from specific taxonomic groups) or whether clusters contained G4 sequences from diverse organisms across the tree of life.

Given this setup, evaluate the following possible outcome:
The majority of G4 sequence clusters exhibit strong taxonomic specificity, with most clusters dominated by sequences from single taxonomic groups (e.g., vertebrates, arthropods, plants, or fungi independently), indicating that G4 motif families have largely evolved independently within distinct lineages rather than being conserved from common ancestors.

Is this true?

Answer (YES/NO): YES